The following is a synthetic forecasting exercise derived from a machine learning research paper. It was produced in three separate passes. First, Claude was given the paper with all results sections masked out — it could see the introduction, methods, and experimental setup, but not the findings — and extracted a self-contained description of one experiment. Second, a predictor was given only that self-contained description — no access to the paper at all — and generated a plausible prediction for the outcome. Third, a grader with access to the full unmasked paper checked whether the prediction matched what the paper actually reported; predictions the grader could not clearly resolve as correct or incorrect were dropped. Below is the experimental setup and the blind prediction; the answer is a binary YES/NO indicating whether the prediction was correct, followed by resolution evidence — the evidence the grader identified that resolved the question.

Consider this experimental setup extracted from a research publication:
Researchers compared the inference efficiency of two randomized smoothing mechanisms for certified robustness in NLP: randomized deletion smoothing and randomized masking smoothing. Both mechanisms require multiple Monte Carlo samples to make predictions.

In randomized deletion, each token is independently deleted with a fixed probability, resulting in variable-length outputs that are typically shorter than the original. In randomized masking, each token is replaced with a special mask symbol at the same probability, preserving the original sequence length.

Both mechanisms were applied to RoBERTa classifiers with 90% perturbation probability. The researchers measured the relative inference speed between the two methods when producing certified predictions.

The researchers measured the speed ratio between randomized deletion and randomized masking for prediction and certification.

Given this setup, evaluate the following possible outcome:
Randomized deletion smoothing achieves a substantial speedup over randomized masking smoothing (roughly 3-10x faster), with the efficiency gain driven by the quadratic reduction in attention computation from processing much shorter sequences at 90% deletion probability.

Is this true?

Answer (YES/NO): NO